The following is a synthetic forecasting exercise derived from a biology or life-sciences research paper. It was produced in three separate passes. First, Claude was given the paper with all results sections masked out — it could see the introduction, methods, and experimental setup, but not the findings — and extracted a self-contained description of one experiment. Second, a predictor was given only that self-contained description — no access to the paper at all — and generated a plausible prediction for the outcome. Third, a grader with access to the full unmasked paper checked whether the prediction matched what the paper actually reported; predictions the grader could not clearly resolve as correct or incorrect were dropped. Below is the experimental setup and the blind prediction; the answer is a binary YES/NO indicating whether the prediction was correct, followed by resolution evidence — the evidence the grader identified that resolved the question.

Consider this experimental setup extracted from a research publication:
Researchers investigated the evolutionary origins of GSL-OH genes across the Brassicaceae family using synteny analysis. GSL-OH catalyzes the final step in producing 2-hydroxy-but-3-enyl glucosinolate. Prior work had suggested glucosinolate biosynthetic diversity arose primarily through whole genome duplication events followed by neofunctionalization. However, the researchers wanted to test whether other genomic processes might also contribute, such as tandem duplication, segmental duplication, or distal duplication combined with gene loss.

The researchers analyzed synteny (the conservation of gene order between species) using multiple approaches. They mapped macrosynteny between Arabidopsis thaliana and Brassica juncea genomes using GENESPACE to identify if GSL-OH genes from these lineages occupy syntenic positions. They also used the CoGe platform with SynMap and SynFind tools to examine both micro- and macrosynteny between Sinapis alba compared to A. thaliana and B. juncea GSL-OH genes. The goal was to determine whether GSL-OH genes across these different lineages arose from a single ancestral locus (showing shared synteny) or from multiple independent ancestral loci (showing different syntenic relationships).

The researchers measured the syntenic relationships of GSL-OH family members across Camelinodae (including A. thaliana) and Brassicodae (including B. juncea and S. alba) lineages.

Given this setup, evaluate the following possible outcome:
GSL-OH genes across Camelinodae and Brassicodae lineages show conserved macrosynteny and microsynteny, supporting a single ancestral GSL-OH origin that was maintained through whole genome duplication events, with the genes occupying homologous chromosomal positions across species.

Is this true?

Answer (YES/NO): NO